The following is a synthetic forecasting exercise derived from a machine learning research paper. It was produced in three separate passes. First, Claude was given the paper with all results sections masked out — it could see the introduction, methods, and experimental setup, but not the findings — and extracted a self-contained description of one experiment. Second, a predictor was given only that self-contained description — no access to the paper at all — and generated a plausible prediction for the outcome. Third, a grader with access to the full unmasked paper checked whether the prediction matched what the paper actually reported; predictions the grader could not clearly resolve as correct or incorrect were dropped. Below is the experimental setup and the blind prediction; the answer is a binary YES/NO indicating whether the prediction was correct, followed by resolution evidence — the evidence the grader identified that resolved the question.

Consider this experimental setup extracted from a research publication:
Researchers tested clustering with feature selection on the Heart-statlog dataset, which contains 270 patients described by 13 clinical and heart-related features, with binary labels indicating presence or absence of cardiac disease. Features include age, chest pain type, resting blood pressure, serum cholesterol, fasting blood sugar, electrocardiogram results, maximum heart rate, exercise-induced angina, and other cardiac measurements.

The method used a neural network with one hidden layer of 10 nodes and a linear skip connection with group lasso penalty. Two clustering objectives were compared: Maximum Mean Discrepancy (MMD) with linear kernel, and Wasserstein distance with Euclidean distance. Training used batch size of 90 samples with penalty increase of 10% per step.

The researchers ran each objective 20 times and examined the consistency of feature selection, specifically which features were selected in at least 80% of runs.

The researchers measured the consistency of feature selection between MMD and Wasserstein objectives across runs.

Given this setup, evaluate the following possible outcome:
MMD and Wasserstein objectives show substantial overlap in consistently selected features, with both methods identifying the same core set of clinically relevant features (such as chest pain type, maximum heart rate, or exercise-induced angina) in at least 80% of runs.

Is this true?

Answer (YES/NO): YES